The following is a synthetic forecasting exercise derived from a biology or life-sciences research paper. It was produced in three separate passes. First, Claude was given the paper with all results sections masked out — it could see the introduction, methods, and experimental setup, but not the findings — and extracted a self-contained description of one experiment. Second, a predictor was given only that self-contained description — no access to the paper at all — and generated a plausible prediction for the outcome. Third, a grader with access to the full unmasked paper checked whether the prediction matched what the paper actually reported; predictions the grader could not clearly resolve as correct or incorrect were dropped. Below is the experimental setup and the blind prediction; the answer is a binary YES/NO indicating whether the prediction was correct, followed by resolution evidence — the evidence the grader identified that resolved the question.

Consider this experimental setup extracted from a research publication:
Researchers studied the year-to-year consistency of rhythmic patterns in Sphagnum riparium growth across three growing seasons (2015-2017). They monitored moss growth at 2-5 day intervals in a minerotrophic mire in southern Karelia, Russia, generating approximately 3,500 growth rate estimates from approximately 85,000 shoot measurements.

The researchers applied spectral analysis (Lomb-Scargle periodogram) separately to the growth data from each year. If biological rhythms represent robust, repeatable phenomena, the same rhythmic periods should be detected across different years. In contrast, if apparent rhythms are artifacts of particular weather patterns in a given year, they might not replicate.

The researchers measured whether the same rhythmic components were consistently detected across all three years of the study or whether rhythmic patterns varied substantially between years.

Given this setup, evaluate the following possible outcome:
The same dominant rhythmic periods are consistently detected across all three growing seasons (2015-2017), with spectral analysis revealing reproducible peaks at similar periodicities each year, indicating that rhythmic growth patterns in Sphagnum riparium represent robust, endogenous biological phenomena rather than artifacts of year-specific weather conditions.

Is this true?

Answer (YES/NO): NO